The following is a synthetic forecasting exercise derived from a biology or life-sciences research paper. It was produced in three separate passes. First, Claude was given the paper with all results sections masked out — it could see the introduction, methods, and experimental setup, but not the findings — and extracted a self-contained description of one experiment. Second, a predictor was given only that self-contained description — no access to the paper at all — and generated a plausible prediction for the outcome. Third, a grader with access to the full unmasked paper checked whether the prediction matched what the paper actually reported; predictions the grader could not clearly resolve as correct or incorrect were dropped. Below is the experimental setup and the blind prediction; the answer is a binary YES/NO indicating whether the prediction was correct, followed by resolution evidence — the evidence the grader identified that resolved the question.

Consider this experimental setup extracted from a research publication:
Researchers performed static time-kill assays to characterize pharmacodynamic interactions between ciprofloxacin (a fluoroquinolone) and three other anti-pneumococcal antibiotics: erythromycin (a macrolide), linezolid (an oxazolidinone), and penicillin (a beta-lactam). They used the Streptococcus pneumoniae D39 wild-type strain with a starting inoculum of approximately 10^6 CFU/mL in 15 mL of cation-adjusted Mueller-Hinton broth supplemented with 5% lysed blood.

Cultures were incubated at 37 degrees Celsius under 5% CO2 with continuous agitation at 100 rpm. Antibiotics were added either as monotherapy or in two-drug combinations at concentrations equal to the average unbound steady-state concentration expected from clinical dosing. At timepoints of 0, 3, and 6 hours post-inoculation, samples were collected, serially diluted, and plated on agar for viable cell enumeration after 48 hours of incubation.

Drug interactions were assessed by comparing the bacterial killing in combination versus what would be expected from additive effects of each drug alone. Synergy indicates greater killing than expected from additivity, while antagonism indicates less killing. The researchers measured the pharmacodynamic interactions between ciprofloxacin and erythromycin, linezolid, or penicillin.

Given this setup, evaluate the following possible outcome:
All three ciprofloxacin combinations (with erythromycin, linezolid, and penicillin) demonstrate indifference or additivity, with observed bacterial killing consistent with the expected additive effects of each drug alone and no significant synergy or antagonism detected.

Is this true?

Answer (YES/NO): NO